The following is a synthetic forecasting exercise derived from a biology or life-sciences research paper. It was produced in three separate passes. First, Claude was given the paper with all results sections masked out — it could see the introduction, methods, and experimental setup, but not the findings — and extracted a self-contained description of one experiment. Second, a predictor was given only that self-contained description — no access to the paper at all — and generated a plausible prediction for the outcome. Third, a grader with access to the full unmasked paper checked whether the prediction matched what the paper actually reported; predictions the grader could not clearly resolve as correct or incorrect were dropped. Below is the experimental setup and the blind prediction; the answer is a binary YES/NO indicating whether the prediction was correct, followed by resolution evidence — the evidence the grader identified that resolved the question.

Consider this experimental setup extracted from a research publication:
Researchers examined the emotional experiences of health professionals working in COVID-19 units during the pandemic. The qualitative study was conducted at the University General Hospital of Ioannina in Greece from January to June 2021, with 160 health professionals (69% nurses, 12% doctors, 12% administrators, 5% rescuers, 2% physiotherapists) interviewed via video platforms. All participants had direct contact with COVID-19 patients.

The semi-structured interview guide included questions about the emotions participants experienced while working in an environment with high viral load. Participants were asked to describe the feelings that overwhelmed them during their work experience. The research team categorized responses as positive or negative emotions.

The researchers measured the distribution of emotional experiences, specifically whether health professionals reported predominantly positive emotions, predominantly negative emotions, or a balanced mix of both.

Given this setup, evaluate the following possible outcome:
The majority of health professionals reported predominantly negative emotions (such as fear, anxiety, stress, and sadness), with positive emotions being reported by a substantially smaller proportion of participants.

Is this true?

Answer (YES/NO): YES